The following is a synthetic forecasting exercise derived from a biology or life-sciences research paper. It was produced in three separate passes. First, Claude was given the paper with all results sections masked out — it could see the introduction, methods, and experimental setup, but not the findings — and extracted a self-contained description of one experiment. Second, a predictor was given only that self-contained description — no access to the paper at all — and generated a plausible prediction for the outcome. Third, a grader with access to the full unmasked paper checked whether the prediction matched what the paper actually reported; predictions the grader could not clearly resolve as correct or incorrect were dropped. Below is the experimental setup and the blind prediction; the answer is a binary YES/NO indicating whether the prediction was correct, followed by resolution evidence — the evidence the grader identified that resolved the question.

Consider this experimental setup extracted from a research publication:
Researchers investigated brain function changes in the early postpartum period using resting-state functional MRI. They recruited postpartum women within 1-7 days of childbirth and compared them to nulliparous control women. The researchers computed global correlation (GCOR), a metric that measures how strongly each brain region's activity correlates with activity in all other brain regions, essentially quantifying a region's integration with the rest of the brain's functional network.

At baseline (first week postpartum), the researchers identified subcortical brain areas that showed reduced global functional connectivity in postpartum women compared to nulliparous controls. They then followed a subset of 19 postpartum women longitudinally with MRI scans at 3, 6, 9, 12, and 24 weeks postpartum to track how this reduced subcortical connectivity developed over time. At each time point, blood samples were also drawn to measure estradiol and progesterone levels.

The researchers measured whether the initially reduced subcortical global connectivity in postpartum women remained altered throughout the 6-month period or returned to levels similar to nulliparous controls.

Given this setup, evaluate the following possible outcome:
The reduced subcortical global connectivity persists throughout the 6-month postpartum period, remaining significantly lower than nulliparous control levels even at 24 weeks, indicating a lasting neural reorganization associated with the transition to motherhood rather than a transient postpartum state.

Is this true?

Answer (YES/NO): NO